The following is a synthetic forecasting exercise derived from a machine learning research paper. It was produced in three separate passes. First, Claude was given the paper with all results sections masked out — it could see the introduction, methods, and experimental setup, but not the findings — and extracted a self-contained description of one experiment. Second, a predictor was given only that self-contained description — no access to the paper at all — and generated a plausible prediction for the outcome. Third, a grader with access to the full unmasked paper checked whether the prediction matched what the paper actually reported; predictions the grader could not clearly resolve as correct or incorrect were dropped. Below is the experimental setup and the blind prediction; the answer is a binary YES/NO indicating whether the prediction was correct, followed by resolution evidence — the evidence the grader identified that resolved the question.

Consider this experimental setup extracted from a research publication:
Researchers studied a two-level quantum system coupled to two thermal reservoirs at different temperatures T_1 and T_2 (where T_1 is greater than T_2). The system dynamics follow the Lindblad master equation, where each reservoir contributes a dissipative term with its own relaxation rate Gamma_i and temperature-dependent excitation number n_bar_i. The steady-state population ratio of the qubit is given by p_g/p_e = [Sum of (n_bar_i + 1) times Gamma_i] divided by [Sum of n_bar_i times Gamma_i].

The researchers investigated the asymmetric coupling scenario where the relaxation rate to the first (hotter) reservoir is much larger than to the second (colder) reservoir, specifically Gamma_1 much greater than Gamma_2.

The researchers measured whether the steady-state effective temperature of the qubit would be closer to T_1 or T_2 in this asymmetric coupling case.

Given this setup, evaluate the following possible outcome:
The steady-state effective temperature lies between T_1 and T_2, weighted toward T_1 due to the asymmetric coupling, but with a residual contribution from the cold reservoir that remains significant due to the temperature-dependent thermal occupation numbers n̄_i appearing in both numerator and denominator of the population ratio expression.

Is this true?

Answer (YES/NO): NO